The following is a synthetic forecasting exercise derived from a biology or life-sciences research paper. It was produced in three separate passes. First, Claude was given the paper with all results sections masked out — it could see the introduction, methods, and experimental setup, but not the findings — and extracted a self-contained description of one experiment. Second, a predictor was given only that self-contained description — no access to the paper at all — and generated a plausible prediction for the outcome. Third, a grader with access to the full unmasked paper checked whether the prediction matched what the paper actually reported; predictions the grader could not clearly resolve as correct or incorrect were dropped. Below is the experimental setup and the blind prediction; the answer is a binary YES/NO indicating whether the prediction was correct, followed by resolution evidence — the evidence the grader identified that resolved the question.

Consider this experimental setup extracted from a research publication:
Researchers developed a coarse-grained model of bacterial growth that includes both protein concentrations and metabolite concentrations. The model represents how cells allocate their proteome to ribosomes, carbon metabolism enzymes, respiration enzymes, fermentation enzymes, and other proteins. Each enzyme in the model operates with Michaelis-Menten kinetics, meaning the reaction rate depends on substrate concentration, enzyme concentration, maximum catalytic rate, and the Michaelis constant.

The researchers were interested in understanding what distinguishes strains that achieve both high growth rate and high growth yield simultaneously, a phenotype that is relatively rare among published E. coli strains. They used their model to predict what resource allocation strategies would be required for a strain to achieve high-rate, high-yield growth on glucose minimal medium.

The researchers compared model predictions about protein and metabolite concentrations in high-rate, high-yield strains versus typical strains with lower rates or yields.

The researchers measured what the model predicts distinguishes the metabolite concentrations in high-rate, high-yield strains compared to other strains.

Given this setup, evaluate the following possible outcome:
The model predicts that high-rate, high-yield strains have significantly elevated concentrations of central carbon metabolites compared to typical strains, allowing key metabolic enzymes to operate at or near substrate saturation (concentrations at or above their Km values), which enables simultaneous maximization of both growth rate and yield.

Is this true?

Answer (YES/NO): YES